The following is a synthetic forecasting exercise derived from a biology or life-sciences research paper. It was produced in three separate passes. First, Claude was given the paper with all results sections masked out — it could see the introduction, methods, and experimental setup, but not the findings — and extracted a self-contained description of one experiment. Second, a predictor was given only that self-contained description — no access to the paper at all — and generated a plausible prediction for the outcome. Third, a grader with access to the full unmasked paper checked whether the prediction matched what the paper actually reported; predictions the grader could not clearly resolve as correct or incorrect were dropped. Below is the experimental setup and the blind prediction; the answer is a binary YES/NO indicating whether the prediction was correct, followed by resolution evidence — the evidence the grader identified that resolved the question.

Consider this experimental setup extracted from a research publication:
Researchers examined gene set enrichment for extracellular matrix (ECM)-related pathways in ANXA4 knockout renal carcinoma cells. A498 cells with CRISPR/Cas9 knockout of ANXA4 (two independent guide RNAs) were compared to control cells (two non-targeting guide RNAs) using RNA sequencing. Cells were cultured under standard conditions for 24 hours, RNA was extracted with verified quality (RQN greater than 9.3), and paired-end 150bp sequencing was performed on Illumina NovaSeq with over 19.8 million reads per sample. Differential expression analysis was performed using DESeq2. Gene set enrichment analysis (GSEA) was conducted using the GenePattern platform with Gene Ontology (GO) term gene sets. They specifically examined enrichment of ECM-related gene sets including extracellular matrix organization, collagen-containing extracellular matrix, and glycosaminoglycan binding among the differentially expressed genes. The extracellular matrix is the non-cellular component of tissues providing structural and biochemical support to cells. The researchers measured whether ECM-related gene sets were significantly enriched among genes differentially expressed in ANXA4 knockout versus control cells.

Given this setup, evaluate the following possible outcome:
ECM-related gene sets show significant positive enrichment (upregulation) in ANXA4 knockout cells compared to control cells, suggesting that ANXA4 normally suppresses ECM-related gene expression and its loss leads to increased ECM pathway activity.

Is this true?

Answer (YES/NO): NO